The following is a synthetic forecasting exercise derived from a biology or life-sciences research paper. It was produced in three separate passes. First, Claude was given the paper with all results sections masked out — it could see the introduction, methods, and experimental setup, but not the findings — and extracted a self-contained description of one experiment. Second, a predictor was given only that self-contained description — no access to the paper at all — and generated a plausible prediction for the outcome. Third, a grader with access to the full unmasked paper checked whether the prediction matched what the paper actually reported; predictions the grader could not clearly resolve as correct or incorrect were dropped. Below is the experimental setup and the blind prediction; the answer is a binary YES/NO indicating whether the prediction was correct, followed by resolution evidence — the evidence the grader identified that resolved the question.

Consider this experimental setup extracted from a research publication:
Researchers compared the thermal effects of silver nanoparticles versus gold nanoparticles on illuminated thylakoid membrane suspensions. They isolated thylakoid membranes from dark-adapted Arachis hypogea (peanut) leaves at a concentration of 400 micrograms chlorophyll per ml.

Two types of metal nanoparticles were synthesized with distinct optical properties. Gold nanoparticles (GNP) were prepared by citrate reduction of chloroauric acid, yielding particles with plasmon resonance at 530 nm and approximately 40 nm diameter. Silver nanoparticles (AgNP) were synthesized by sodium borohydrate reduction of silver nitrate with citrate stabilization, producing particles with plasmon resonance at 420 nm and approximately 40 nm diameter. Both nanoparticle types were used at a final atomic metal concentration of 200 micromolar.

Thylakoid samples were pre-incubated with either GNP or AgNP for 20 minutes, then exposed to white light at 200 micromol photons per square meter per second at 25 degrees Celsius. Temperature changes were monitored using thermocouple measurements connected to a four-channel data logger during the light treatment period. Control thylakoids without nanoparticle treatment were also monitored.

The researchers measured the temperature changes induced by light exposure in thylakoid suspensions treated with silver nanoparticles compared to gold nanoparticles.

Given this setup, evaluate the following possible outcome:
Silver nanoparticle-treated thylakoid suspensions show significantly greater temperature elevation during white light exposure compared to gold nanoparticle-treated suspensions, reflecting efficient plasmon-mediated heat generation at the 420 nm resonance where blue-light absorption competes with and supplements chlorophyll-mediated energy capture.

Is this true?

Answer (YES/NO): NO